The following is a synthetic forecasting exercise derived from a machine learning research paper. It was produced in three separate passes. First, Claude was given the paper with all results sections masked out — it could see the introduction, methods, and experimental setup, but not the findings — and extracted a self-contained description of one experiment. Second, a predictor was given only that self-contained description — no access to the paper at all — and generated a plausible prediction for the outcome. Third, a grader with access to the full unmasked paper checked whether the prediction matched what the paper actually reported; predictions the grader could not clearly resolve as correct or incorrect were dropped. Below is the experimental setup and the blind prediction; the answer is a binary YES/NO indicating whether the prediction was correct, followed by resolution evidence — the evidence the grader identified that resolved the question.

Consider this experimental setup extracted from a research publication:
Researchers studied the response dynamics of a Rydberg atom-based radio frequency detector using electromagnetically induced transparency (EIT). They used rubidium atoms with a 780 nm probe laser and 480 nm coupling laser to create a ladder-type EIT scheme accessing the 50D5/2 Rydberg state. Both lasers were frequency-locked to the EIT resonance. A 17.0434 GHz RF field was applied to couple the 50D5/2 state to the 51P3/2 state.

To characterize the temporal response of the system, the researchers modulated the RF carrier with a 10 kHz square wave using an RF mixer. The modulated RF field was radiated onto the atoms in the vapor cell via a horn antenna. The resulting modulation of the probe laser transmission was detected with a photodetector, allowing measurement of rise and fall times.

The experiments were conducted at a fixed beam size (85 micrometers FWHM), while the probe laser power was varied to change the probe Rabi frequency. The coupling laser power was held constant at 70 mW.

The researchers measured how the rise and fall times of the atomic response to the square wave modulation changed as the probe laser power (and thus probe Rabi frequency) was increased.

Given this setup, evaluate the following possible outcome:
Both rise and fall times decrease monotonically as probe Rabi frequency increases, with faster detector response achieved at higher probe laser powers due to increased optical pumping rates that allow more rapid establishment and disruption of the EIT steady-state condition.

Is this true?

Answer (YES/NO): NO